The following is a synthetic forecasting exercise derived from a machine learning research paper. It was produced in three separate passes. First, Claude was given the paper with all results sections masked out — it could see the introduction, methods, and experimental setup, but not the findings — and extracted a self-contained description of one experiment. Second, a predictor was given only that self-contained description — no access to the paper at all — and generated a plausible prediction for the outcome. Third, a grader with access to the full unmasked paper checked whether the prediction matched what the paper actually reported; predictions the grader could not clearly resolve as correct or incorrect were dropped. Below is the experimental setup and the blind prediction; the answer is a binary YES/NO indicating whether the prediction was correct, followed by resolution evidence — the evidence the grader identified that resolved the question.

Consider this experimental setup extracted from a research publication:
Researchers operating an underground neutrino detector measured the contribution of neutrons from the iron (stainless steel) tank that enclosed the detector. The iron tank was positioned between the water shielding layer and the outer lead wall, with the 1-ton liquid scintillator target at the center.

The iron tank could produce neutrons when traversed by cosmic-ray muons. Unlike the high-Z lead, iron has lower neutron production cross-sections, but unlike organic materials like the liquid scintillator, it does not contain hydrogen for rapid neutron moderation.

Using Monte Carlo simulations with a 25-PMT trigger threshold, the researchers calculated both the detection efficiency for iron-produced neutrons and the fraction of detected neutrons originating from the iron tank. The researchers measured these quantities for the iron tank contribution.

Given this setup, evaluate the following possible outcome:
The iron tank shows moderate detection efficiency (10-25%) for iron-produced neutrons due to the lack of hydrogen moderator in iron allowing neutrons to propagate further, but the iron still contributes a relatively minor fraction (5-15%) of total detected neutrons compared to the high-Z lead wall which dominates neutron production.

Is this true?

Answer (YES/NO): NO